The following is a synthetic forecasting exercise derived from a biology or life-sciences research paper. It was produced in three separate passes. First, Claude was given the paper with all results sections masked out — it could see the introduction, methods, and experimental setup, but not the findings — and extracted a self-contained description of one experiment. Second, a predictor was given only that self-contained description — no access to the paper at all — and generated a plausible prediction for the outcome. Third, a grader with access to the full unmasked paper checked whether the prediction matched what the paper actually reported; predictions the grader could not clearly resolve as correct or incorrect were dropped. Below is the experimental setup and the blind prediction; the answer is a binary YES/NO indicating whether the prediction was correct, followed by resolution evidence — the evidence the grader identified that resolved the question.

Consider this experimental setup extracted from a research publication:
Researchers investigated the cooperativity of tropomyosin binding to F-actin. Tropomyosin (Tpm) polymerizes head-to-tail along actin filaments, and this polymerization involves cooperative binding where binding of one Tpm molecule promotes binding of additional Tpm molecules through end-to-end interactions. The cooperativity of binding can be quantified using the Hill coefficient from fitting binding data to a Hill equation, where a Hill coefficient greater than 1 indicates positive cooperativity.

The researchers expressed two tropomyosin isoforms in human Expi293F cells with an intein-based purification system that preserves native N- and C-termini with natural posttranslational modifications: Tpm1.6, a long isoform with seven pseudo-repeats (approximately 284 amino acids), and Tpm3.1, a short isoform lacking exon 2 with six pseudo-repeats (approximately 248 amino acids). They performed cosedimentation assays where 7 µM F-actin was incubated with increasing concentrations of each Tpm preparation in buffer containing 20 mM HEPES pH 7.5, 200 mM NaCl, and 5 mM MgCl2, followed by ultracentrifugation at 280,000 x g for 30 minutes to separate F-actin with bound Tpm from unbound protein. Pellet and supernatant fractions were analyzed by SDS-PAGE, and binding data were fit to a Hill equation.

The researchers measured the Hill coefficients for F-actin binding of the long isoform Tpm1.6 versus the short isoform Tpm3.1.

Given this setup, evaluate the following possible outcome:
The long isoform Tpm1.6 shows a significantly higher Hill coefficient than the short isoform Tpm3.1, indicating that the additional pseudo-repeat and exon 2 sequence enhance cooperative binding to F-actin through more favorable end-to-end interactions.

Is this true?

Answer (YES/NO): NO